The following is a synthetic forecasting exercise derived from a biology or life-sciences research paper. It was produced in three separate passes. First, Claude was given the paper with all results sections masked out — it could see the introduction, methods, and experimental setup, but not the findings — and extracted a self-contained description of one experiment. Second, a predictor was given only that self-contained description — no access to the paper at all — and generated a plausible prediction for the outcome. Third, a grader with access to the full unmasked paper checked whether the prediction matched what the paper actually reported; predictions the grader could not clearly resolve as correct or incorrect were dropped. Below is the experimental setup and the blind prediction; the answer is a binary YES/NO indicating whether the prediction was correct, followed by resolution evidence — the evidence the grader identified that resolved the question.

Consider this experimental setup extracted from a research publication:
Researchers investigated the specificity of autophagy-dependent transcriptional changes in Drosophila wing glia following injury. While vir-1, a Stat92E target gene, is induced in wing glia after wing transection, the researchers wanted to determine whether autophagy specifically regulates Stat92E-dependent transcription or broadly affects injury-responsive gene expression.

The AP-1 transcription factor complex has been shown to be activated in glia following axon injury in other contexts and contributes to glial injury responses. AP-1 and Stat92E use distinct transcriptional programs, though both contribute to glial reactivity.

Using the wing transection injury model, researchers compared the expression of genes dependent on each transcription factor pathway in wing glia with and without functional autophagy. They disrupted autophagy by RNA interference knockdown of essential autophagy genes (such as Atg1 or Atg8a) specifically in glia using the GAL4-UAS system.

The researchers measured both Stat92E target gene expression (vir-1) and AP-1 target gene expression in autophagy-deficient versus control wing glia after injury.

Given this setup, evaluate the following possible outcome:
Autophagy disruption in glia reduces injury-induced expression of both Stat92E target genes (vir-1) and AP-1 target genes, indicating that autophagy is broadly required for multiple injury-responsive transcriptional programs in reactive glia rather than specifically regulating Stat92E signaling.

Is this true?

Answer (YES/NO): NO